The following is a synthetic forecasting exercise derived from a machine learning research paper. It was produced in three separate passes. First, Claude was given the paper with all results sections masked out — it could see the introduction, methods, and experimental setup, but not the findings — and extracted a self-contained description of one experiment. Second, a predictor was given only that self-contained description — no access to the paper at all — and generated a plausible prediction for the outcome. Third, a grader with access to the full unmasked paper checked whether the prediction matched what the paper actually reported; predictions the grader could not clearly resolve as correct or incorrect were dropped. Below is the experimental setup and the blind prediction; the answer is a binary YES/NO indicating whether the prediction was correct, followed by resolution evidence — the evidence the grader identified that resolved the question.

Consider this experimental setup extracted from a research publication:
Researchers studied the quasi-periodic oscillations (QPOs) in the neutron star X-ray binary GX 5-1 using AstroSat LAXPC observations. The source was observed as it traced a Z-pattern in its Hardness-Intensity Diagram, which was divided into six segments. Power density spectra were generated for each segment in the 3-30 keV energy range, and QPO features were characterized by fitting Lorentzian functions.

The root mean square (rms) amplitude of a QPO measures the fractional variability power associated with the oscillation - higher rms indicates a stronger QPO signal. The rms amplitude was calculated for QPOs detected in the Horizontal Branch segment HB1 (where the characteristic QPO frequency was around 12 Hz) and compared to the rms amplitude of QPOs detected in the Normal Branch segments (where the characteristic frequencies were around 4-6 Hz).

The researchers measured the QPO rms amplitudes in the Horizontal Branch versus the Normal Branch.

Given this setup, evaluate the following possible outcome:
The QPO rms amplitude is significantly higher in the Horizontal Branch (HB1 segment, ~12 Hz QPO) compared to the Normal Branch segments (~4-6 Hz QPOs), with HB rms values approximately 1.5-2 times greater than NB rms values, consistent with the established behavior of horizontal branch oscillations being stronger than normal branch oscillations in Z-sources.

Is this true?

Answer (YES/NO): NO